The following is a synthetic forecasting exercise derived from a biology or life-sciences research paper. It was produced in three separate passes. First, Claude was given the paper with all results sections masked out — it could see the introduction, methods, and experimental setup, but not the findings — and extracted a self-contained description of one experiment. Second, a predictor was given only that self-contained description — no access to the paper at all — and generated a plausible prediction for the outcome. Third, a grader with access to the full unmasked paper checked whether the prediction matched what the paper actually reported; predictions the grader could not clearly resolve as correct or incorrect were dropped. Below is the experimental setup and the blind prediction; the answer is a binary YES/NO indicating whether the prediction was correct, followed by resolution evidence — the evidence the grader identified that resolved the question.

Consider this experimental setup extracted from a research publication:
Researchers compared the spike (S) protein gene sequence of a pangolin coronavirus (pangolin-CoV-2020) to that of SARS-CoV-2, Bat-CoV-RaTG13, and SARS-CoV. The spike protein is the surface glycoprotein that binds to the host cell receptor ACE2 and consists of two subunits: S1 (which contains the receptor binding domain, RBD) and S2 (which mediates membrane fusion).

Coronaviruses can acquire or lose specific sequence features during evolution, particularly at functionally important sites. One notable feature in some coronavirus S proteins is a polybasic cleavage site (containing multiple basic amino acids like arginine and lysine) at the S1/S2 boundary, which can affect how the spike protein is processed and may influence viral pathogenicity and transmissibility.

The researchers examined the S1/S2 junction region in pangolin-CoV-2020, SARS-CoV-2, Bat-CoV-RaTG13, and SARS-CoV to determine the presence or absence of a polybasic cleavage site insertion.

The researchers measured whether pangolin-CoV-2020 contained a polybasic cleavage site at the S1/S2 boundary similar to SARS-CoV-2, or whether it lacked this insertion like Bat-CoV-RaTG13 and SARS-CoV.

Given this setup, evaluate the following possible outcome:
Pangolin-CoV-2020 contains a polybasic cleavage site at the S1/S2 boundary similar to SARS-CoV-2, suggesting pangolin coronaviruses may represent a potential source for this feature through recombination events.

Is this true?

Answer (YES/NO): NO